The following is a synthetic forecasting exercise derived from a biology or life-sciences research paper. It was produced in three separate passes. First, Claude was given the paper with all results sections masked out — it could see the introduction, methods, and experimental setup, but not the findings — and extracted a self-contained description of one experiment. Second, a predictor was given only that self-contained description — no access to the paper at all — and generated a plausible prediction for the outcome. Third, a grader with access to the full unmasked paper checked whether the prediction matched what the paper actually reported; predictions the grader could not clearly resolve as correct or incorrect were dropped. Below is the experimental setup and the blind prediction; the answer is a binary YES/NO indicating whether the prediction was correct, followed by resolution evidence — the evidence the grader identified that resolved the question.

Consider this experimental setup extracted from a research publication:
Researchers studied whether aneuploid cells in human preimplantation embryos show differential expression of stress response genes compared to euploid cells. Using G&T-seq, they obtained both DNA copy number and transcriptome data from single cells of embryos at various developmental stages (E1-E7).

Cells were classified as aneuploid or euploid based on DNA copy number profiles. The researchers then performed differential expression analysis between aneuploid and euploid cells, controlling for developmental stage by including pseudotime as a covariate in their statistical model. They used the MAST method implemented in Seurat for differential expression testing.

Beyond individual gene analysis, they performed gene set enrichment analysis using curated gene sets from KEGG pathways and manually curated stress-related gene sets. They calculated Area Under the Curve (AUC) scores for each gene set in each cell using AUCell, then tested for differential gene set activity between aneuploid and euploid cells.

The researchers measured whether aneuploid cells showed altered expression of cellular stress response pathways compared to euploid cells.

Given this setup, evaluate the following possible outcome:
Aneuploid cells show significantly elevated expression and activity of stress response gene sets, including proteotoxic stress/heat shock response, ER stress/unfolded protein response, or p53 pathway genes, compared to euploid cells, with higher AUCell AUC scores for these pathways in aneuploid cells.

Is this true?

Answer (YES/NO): NO